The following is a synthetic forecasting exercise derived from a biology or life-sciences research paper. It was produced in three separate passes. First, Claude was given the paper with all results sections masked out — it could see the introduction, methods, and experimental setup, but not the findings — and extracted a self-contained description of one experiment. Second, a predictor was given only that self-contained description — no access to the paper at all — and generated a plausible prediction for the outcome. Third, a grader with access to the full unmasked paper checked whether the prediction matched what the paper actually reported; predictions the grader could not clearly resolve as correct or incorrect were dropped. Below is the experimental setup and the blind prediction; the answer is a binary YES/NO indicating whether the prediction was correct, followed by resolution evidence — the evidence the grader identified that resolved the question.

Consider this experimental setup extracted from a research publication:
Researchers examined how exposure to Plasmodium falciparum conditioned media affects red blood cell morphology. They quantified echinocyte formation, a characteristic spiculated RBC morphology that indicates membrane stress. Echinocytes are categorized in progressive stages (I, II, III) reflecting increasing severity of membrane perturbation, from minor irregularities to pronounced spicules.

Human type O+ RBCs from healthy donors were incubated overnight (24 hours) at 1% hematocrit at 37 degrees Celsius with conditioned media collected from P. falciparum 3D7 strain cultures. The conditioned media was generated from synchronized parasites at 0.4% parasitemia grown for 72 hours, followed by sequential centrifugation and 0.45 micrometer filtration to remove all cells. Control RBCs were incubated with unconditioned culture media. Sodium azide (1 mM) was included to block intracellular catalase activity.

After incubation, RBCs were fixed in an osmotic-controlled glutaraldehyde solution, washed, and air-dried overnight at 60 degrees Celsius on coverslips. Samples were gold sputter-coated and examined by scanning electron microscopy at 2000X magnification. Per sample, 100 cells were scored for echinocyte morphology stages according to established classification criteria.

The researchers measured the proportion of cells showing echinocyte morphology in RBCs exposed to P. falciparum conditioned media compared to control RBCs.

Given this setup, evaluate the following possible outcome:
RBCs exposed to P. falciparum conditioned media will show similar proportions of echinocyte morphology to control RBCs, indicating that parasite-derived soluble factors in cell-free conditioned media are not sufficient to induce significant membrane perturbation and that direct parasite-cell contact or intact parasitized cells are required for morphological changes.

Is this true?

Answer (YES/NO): NO